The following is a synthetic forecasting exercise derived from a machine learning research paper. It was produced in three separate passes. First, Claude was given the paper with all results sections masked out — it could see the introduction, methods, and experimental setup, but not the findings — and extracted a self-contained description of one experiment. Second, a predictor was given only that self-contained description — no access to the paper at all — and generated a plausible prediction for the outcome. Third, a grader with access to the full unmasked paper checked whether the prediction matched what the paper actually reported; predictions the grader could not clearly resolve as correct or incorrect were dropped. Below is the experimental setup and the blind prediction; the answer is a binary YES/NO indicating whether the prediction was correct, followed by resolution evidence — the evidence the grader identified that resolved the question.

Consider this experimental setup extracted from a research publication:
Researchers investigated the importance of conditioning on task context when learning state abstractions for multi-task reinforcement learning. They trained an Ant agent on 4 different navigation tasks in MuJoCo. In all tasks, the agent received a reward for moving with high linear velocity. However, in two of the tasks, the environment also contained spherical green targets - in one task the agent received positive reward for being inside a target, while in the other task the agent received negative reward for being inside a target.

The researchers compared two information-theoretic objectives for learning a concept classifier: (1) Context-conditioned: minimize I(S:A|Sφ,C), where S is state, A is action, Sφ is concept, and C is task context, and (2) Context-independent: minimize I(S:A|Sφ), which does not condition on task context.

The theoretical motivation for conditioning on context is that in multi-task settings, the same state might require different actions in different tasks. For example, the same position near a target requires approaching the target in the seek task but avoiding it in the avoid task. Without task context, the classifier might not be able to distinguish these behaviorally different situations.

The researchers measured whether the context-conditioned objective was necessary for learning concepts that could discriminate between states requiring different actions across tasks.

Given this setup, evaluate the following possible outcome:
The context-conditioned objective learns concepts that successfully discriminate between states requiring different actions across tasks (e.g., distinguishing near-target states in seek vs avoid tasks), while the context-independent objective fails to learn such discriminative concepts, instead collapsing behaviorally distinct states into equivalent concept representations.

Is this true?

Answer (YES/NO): YES